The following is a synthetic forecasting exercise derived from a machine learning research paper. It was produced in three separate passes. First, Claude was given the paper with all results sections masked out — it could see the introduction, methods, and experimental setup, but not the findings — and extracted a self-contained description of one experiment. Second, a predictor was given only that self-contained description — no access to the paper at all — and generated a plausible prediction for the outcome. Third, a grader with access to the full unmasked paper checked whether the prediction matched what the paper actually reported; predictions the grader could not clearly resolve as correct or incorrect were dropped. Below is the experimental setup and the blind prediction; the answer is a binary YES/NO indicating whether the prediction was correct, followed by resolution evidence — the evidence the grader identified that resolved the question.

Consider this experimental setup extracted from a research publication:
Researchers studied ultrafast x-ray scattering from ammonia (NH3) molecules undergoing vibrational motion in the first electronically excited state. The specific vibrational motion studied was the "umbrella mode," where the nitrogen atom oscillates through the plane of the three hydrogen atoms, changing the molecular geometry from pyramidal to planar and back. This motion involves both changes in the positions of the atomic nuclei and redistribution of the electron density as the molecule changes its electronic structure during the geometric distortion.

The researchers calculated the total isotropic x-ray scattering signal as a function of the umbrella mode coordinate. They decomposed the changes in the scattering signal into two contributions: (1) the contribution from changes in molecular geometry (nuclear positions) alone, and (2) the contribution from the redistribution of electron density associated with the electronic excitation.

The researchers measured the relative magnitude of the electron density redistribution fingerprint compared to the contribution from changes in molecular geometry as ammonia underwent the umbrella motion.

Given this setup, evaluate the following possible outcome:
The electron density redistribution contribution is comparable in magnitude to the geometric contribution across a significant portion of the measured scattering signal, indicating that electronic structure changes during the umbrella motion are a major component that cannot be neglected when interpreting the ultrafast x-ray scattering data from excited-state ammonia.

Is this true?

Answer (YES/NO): YES